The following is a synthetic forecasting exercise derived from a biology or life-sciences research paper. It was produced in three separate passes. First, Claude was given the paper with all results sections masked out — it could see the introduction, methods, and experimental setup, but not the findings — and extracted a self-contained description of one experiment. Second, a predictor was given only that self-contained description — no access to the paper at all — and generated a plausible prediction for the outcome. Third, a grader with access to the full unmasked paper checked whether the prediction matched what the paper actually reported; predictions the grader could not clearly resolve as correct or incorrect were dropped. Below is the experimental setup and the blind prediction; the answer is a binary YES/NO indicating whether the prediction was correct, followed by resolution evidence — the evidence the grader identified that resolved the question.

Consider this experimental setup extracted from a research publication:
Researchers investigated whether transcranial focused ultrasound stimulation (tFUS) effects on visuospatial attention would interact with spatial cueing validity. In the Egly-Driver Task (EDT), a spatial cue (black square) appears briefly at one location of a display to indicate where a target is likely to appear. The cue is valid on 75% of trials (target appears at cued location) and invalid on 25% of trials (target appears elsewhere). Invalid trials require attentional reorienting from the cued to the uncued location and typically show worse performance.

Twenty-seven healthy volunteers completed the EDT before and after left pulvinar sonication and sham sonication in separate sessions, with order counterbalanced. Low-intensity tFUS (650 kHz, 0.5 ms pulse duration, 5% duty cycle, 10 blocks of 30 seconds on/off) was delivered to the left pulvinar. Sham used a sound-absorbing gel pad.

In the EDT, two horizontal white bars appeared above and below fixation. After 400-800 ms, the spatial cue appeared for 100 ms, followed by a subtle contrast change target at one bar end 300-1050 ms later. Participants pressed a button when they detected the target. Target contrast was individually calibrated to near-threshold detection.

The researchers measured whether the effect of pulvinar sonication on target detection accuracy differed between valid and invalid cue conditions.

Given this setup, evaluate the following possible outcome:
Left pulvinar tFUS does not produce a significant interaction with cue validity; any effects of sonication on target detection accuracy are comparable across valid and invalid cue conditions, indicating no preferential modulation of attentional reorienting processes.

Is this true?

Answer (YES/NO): YES